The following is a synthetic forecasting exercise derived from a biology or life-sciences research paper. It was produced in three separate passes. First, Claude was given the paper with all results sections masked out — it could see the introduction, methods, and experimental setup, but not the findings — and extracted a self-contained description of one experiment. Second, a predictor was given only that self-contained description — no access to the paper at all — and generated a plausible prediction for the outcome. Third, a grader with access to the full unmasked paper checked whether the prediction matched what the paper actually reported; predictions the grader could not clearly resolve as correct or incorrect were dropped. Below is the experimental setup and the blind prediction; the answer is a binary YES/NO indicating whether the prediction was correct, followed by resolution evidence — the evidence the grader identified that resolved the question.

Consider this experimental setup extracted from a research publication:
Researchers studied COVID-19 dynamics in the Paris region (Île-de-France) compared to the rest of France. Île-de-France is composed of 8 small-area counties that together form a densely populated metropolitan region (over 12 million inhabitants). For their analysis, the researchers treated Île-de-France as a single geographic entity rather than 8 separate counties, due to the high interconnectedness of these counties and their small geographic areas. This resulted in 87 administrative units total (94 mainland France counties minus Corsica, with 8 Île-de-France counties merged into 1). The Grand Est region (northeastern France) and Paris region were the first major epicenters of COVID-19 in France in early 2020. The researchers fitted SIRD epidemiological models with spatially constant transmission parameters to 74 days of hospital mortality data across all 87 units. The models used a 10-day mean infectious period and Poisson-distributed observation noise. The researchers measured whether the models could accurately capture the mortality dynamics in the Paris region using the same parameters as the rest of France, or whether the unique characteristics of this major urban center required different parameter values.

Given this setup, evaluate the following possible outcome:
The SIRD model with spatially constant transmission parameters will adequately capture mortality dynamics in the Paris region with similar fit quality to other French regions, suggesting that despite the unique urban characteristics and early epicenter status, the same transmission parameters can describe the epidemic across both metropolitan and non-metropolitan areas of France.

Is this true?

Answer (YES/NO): YES